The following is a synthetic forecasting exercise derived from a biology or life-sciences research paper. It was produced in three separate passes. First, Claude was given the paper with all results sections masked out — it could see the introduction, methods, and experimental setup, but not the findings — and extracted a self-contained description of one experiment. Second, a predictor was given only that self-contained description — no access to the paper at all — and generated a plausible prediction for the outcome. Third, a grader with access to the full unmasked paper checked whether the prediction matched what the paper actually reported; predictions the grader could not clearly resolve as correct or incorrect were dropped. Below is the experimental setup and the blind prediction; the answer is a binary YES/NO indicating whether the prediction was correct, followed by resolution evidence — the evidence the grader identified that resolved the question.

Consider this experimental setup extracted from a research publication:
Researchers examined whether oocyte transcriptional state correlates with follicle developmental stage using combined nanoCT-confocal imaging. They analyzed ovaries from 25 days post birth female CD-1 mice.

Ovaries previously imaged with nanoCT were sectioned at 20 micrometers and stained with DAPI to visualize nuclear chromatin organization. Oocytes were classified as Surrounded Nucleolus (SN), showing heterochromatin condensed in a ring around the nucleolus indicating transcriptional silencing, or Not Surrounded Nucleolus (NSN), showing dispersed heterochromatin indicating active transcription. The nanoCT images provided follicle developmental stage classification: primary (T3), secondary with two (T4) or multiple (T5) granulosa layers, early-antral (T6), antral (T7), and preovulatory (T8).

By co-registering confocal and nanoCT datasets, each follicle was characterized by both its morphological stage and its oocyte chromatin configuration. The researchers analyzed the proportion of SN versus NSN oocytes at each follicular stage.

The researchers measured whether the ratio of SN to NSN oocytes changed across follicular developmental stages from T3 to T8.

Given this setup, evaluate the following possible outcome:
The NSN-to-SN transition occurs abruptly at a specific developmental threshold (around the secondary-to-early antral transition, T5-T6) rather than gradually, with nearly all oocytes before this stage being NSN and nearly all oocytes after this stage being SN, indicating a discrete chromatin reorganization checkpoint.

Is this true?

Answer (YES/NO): NO